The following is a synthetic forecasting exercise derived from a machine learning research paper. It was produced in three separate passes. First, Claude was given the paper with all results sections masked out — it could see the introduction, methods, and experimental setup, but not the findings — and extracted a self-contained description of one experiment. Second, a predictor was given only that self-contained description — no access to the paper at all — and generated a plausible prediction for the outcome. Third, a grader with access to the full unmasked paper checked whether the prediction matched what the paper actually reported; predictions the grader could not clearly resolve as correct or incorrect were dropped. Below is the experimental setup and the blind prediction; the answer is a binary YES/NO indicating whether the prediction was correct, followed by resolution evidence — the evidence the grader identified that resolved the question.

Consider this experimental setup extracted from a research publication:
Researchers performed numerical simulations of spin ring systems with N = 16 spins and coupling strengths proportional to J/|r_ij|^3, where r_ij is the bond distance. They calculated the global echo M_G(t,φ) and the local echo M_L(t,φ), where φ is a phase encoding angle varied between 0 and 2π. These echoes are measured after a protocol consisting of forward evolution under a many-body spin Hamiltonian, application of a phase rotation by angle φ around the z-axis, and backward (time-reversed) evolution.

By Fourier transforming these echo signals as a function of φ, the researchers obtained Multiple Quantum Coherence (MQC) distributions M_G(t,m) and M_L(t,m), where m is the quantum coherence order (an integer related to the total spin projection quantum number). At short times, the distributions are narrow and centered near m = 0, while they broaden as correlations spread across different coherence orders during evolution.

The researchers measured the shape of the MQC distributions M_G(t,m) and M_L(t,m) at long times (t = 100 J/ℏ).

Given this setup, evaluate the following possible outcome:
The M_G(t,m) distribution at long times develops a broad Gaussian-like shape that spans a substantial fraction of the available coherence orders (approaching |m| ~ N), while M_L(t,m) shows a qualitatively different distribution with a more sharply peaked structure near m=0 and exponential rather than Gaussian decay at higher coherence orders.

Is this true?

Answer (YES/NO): NO